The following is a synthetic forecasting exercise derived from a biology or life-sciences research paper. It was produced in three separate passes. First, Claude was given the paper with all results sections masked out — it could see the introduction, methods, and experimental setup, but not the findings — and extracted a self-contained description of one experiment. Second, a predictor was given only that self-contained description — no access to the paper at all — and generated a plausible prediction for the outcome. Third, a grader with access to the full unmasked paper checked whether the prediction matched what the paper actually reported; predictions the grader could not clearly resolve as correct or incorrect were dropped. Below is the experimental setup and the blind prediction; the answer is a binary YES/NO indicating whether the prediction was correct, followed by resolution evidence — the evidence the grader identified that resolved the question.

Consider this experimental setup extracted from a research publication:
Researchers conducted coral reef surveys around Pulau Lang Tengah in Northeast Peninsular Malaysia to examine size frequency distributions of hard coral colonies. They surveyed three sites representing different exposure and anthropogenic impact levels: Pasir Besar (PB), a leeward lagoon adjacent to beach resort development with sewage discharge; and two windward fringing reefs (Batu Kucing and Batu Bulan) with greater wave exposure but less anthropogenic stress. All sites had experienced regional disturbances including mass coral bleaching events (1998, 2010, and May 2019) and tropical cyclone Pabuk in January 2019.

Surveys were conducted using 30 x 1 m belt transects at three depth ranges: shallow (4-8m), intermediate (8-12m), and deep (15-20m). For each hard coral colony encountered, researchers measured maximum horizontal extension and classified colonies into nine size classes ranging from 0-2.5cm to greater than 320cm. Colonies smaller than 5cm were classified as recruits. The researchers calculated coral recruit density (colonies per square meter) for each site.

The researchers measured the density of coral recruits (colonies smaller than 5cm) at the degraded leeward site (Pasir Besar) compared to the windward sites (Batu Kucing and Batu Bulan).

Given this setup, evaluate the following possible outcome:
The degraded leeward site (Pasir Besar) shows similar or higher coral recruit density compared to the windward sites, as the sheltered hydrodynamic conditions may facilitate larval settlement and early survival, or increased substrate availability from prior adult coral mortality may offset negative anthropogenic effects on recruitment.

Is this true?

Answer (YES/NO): NO